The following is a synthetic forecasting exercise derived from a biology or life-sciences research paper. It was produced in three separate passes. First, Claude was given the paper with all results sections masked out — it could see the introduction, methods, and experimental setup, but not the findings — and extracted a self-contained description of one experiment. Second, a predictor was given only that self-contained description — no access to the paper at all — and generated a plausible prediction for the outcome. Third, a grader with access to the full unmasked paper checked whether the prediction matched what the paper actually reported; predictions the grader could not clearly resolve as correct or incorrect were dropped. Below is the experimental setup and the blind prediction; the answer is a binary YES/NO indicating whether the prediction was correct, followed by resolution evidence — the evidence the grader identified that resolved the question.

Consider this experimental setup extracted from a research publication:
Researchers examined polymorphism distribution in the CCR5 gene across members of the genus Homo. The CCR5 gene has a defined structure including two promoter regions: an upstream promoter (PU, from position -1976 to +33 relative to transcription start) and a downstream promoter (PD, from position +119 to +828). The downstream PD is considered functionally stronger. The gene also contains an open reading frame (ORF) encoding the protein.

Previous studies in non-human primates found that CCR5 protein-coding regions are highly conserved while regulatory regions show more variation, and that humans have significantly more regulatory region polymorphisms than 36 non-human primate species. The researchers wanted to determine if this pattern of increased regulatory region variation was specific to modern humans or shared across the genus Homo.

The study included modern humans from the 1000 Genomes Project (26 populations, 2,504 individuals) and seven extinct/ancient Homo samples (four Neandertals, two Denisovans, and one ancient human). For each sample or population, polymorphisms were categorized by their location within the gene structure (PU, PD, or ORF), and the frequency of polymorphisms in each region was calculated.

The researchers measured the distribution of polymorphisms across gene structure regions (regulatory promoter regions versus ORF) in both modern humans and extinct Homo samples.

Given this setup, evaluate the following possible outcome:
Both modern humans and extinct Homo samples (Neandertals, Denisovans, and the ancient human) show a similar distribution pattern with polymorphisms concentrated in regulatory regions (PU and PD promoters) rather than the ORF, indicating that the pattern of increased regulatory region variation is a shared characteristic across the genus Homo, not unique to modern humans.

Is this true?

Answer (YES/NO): YES